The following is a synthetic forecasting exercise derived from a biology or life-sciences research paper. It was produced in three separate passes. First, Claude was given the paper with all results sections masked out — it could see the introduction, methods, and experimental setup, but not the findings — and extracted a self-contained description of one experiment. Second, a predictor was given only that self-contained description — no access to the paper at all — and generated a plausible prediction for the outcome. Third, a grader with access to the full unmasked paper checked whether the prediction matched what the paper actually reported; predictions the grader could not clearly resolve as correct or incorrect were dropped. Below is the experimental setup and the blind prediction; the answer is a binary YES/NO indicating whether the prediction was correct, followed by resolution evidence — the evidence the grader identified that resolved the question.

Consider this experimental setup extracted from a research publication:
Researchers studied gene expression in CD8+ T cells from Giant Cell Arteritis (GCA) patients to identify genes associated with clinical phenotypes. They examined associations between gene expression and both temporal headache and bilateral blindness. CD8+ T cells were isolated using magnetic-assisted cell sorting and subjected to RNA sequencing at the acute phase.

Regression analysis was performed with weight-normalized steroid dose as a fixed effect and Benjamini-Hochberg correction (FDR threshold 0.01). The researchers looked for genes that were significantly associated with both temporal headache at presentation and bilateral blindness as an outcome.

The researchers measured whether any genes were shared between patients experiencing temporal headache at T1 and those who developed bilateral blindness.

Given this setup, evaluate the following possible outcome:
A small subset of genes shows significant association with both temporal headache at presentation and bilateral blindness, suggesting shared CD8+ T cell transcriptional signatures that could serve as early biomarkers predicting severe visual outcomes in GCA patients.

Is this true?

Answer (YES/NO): YES